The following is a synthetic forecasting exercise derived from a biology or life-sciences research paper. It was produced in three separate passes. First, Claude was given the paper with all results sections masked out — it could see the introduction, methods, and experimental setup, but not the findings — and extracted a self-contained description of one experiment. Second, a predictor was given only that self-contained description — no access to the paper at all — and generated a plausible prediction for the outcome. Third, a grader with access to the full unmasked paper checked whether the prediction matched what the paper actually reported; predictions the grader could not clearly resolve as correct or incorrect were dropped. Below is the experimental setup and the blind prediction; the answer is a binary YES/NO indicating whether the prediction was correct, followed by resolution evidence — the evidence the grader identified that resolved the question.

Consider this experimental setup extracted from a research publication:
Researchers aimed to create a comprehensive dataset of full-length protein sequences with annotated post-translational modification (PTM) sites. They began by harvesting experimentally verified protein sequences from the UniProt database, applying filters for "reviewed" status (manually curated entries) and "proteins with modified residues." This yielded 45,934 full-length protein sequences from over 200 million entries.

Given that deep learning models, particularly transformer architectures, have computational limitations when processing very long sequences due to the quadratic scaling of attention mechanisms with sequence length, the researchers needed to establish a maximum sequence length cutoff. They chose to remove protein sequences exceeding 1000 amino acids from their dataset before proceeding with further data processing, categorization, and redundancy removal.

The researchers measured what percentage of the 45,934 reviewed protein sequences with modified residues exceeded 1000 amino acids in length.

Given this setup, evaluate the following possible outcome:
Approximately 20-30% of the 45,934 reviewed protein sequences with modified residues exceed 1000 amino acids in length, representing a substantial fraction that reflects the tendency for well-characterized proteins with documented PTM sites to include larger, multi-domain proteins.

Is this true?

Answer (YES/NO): NO